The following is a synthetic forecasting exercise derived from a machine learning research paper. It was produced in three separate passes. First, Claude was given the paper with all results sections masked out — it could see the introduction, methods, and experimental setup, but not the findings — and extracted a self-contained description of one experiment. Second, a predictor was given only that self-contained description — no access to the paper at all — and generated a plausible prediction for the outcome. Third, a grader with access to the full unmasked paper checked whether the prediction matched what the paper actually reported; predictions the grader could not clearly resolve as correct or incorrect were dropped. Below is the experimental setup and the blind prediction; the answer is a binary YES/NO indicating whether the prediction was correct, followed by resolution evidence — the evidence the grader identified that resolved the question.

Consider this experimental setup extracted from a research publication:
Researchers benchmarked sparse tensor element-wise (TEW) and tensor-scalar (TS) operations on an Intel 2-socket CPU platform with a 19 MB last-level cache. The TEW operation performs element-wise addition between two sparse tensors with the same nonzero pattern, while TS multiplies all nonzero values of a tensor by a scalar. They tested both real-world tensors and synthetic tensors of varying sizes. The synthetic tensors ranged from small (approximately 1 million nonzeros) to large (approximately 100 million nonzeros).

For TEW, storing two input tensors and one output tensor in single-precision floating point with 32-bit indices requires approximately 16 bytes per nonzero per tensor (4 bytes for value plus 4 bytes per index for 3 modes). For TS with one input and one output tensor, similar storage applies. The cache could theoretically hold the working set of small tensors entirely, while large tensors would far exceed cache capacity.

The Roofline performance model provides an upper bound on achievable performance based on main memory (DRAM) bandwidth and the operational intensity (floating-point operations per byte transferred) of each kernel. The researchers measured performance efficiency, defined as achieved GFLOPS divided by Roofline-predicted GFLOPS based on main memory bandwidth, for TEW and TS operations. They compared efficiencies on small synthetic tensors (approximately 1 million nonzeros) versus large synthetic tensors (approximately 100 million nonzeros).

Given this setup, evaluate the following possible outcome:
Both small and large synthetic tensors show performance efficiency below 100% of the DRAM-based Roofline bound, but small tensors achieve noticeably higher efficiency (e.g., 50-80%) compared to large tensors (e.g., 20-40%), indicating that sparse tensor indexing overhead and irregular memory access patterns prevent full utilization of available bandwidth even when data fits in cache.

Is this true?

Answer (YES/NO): NO